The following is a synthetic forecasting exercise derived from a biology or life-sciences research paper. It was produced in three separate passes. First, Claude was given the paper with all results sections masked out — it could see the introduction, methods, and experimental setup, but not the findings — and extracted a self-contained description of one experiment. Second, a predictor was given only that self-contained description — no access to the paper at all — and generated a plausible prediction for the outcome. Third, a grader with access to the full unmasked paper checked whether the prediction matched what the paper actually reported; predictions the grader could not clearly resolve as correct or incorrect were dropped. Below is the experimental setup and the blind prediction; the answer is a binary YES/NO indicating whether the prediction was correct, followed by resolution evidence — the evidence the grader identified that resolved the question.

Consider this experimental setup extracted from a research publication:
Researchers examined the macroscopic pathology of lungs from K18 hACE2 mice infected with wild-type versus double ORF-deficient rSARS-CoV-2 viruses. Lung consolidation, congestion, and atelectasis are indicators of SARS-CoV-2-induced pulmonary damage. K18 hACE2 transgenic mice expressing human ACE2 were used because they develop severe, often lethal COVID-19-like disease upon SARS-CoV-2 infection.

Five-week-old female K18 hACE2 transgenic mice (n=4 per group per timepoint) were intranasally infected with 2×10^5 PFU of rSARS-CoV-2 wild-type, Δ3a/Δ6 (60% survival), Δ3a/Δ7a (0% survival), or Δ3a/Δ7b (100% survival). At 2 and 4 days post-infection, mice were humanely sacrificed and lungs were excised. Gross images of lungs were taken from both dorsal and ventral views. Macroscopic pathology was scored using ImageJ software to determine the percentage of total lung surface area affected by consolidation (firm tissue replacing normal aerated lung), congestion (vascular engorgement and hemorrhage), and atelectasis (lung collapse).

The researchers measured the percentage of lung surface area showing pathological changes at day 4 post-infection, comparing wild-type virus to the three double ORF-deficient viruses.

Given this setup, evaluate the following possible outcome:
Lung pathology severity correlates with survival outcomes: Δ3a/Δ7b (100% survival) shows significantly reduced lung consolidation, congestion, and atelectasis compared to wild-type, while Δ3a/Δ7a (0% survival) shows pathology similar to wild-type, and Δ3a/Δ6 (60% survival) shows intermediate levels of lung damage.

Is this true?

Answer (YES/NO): NO